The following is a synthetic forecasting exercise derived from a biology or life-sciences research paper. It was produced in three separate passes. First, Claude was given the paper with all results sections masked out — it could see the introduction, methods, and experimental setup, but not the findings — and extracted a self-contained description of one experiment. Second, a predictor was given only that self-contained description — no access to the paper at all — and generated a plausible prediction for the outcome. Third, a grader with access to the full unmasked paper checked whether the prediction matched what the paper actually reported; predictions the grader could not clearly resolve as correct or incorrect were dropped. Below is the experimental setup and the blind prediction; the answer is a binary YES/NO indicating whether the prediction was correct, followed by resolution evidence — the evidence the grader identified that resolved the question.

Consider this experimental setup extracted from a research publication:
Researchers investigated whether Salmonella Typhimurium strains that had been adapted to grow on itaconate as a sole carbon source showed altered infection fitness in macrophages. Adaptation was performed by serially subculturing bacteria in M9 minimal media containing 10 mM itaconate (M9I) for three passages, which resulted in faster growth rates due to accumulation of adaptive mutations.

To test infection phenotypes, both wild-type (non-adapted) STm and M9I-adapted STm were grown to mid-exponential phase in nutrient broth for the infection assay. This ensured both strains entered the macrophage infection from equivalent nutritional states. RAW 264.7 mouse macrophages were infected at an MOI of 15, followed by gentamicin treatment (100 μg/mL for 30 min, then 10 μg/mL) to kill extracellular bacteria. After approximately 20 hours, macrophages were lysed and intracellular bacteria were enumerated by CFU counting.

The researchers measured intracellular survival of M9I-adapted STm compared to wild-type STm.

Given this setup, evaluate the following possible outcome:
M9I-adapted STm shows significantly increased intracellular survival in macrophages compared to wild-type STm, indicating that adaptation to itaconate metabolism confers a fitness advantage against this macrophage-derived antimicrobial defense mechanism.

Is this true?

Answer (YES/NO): NO